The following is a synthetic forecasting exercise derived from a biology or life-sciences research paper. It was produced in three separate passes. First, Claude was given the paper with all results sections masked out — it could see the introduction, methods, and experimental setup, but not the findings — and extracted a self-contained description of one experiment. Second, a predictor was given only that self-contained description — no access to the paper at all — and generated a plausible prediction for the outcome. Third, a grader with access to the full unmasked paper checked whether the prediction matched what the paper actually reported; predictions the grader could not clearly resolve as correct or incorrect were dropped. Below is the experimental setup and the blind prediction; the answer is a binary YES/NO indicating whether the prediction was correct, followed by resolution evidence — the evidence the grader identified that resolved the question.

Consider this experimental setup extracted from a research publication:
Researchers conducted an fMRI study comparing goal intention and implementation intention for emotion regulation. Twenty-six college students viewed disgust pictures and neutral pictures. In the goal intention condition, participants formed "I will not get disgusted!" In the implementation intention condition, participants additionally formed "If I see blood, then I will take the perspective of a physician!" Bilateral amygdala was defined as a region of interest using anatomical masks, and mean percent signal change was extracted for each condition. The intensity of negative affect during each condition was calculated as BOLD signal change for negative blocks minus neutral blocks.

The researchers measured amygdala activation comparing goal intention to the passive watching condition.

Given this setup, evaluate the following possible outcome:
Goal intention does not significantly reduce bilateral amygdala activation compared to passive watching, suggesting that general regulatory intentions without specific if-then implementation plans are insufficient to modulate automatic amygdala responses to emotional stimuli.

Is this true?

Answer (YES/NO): YES